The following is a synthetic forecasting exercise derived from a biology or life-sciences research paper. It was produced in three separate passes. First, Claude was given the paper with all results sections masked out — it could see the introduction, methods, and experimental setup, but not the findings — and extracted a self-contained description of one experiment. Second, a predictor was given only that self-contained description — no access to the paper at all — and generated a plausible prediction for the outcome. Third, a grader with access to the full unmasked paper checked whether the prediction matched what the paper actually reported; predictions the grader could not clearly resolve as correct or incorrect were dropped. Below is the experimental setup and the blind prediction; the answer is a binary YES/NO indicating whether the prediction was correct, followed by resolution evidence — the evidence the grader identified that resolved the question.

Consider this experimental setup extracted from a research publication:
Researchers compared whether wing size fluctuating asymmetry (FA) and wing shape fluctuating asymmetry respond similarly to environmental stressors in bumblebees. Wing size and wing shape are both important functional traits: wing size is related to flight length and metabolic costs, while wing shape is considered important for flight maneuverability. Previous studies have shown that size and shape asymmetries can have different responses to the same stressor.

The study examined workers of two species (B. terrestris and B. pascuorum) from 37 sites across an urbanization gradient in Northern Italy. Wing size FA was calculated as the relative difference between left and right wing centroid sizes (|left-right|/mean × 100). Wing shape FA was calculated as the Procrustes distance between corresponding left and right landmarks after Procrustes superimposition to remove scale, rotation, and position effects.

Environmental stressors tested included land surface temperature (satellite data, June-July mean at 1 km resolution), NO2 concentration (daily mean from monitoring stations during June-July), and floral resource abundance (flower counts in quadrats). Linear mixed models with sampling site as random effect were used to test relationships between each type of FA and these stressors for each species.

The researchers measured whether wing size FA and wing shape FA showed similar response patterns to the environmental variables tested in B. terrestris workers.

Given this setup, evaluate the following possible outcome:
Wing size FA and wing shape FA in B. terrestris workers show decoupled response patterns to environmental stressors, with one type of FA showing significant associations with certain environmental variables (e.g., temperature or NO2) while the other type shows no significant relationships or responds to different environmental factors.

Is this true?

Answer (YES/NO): YES